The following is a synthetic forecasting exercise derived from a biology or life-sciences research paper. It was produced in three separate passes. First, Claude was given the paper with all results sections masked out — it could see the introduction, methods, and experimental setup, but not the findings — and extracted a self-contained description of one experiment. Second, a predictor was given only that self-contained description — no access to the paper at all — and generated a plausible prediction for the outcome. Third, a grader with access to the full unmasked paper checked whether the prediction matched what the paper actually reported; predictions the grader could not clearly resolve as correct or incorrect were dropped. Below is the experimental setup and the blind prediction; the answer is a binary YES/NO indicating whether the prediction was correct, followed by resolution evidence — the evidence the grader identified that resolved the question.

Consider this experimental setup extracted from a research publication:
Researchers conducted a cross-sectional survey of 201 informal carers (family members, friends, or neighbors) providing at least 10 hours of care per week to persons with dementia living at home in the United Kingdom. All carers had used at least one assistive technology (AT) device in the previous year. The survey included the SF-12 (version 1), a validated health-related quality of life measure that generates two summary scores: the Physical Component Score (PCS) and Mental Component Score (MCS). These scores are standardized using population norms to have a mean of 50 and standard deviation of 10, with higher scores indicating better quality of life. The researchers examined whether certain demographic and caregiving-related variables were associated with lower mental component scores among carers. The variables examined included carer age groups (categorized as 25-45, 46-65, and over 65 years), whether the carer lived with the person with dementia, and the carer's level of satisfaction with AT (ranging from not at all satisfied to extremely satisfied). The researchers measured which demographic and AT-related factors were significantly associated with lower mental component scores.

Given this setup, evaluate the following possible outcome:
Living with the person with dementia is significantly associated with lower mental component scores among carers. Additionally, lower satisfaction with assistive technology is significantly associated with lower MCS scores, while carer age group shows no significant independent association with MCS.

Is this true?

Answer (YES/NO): NO